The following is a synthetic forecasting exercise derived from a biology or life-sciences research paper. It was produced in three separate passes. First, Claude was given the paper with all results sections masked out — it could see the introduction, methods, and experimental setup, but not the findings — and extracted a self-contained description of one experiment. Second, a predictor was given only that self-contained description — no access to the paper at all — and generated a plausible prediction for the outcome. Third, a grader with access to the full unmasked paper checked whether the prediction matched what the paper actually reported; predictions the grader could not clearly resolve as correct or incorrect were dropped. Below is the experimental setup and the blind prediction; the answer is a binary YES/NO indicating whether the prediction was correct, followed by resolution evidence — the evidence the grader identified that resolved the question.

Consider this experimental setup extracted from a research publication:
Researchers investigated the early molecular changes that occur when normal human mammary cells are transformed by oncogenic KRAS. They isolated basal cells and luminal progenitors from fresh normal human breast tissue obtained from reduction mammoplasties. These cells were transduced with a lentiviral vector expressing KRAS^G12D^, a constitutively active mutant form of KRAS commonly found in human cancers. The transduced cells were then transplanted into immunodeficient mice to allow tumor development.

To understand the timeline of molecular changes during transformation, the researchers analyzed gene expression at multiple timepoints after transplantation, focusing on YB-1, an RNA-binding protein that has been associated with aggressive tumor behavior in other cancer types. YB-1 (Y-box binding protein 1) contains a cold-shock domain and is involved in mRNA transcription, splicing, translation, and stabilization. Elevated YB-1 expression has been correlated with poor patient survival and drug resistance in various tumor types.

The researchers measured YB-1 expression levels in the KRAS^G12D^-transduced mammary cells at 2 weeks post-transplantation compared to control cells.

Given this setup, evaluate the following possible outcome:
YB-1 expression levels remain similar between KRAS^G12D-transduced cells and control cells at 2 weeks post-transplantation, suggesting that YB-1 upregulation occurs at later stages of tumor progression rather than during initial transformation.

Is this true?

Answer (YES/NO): NO